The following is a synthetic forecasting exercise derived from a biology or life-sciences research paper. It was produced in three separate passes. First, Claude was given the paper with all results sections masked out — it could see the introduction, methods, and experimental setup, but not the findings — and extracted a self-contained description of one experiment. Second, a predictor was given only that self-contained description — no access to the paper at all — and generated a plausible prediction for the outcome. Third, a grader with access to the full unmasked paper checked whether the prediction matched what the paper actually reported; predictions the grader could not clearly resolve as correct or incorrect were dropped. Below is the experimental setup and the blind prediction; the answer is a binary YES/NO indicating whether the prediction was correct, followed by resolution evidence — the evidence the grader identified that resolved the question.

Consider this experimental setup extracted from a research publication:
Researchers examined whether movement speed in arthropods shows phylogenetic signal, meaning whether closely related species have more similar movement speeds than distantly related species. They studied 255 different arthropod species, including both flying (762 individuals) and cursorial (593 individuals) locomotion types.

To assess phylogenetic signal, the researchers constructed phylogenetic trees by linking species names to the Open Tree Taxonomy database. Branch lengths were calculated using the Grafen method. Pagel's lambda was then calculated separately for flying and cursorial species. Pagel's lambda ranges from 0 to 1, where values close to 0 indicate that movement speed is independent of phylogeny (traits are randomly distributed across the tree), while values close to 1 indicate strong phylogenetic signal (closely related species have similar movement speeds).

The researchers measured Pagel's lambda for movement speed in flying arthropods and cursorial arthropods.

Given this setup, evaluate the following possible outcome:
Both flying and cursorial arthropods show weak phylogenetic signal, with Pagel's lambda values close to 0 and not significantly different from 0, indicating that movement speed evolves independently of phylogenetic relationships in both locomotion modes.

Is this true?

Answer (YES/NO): NO